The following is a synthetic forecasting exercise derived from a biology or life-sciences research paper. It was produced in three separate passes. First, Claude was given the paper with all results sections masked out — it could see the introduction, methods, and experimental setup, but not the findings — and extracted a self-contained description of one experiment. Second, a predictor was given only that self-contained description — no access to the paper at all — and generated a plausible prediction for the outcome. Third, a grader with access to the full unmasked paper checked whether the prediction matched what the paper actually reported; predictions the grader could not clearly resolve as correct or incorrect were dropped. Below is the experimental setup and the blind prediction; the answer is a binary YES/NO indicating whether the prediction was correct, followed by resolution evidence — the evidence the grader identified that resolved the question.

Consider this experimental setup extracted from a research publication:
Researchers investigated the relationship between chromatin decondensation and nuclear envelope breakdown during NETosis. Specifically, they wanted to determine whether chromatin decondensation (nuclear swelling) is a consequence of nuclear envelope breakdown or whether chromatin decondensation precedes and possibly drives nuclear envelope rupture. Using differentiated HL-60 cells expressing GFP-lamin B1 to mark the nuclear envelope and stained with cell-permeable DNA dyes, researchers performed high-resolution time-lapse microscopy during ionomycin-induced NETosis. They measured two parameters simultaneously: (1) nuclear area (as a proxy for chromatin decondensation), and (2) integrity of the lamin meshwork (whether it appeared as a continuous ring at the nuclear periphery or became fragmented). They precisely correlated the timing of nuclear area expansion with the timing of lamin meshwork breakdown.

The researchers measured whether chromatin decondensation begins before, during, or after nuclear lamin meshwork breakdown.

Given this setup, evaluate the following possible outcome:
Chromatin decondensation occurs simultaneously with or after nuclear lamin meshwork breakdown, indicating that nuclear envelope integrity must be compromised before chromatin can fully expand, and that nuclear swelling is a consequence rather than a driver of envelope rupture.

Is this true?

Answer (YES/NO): NO